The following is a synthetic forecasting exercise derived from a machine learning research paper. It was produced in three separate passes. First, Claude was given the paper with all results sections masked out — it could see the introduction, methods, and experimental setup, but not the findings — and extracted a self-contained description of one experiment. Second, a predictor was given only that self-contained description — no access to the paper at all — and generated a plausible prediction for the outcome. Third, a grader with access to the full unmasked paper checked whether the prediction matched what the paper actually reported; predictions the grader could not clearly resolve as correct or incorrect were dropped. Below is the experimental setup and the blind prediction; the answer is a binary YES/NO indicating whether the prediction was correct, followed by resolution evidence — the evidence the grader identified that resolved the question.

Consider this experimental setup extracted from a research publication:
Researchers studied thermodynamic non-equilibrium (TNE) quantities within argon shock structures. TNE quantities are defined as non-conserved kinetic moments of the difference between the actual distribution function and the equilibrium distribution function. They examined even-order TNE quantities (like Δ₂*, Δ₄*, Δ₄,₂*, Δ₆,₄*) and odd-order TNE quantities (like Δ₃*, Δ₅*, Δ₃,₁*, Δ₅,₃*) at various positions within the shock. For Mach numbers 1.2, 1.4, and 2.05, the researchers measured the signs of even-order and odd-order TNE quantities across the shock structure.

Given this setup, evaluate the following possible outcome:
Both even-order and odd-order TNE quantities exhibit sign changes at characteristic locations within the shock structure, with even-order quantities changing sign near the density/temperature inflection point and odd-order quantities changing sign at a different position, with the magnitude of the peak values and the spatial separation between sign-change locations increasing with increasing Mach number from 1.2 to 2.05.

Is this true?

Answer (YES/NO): NO